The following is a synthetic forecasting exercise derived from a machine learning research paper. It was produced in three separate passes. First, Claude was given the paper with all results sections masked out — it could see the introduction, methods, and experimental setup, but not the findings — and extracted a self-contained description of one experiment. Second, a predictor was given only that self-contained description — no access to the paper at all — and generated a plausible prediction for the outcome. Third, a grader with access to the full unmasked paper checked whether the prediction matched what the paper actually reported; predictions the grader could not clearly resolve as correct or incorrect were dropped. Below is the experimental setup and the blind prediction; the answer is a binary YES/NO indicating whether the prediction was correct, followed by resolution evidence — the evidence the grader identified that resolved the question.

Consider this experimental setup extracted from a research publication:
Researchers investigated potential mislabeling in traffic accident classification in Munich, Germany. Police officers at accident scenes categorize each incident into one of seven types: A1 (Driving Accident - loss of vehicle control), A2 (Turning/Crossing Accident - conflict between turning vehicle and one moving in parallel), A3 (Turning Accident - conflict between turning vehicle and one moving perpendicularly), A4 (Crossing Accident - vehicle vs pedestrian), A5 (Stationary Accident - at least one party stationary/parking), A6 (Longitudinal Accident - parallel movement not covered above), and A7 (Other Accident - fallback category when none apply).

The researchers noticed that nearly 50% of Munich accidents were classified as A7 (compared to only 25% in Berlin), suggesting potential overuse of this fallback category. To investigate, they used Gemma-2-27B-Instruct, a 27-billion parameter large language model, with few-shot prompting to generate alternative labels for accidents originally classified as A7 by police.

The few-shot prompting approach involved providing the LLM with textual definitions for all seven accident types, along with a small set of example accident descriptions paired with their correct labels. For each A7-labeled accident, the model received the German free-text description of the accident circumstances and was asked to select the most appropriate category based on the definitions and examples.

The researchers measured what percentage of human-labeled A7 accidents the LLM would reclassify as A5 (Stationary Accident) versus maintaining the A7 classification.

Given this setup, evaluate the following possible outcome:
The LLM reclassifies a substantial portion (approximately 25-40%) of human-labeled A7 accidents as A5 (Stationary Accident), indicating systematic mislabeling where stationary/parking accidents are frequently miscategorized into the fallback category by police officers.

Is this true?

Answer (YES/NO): NO